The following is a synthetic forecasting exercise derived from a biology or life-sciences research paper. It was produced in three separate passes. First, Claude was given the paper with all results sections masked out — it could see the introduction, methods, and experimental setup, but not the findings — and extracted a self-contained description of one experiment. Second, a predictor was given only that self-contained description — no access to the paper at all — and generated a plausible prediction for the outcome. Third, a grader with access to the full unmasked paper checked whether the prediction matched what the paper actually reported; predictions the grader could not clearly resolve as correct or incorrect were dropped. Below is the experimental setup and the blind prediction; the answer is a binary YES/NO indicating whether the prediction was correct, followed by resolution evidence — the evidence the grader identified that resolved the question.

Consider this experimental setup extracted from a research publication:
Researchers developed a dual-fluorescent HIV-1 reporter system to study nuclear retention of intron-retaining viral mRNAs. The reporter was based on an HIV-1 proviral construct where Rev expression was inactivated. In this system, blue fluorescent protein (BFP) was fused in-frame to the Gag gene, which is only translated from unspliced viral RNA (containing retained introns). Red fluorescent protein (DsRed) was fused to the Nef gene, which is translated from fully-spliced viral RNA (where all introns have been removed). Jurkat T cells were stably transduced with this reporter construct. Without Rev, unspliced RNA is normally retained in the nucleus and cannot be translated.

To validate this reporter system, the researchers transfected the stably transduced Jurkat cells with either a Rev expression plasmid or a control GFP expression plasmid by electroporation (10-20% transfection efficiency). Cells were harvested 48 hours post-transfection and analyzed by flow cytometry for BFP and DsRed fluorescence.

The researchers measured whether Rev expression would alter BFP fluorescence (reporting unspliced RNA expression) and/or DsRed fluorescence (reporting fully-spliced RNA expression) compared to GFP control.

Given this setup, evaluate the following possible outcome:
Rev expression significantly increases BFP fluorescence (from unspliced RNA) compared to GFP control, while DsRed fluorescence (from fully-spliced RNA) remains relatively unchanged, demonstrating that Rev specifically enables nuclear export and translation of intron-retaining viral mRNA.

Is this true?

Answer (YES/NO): NO